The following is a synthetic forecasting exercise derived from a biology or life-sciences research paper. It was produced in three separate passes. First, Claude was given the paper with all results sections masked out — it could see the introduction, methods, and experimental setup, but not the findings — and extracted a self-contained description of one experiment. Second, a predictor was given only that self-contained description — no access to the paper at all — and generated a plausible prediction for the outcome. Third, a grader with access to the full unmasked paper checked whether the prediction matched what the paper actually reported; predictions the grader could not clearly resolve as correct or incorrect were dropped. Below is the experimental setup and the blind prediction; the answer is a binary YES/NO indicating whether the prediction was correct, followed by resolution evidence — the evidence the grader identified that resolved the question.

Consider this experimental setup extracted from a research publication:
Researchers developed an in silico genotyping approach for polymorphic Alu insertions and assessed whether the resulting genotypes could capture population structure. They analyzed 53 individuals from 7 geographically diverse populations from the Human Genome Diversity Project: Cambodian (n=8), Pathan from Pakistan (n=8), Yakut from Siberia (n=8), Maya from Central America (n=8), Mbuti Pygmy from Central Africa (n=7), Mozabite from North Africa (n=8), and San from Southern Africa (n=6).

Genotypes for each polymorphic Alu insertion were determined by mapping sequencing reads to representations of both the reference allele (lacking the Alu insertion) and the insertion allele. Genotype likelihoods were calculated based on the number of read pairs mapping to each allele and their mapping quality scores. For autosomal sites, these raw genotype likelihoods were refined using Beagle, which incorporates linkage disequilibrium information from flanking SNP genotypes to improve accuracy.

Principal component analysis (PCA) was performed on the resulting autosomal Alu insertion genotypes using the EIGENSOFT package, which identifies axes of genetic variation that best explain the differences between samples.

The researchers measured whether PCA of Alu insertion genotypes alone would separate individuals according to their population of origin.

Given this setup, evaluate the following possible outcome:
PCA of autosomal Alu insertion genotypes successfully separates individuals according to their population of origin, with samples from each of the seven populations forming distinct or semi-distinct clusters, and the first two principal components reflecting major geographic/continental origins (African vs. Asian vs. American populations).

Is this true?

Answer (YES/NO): YES